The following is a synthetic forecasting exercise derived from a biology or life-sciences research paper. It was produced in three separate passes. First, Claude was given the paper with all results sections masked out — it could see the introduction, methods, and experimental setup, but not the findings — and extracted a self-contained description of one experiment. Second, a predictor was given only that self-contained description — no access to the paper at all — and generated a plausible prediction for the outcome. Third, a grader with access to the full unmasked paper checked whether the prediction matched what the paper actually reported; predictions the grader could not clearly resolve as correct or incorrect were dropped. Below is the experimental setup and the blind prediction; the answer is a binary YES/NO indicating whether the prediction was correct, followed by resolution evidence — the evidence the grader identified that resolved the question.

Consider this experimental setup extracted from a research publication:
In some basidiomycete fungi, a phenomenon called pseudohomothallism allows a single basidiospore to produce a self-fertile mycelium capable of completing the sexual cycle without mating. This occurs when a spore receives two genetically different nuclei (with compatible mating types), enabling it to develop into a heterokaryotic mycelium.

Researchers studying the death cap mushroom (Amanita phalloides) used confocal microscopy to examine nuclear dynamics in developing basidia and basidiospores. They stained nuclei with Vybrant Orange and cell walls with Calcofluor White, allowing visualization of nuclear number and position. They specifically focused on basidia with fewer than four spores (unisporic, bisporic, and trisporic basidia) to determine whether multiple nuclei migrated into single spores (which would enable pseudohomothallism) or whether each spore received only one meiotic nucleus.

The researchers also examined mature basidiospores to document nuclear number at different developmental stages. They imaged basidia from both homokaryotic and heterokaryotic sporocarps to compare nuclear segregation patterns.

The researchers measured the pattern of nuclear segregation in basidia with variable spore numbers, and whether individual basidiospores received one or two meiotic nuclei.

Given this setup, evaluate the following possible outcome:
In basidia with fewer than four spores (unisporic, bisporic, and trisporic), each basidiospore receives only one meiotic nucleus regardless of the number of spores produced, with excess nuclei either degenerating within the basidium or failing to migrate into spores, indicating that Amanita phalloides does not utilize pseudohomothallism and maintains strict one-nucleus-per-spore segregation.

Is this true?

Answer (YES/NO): YES